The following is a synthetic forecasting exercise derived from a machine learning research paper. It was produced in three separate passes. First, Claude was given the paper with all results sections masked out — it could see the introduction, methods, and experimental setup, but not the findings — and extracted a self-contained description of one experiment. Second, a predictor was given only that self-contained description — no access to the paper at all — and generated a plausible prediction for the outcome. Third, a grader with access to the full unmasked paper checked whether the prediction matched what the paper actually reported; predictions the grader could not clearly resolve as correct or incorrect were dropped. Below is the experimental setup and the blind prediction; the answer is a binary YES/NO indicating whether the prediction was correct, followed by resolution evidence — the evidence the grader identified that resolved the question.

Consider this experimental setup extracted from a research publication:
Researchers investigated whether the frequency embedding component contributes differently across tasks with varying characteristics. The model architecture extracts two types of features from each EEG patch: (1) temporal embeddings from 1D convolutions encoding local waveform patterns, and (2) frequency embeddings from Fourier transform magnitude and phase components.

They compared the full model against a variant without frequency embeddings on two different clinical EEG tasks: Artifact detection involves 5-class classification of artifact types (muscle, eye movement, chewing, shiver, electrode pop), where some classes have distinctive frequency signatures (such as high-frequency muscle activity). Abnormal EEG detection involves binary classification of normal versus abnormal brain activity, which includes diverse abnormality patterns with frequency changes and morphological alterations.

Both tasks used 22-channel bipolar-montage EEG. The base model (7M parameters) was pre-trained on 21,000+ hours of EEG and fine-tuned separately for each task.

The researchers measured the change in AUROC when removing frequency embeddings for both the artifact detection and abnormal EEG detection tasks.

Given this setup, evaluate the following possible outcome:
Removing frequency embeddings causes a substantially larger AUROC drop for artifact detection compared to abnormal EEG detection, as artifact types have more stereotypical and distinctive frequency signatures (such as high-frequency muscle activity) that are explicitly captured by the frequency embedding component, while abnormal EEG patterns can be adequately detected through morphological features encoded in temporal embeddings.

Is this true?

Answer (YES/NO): NO